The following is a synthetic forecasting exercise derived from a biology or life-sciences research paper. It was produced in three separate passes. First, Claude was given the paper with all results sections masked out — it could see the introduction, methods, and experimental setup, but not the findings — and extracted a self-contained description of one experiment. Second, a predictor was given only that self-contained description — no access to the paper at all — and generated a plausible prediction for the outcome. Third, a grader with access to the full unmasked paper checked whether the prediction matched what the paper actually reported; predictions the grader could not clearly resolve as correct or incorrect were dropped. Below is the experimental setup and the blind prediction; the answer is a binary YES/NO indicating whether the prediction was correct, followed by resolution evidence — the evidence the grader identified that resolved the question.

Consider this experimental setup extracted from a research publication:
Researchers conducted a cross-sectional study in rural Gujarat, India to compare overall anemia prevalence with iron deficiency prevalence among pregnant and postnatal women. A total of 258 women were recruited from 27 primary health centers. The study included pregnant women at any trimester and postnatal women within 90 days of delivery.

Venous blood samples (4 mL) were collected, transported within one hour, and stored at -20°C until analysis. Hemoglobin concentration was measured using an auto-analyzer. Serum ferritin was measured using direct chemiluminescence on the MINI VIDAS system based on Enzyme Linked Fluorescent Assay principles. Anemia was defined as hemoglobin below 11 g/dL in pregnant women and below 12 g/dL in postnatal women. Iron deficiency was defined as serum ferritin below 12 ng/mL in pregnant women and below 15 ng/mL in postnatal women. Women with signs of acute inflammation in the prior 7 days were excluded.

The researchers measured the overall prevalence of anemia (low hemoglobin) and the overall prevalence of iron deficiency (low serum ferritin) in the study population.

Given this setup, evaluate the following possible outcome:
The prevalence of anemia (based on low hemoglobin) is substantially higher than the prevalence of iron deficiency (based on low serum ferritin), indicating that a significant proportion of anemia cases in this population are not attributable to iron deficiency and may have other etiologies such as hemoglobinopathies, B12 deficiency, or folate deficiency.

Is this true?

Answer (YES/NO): YES